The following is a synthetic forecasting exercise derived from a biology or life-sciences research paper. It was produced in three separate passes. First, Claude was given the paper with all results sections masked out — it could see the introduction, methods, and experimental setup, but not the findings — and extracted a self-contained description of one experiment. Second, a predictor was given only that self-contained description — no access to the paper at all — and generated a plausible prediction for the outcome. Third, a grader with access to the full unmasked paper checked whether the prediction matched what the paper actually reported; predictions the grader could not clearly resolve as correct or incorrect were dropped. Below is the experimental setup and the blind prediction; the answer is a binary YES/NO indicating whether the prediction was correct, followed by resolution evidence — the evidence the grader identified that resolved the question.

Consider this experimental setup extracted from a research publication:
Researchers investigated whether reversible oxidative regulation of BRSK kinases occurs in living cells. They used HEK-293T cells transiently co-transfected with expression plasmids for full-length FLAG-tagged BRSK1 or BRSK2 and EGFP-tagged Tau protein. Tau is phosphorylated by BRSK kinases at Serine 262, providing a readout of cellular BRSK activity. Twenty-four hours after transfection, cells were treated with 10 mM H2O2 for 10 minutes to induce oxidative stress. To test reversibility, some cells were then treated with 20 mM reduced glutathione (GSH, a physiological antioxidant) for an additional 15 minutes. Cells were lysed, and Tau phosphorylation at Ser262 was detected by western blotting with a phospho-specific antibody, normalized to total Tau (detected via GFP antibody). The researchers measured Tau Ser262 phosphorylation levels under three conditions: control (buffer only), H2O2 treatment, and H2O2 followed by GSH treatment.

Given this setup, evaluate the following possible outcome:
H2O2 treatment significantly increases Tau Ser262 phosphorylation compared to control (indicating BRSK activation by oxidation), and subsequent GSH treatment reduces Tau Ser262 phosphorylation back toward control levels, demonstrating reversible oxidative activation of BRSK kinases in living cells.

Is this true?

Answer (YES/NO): NO